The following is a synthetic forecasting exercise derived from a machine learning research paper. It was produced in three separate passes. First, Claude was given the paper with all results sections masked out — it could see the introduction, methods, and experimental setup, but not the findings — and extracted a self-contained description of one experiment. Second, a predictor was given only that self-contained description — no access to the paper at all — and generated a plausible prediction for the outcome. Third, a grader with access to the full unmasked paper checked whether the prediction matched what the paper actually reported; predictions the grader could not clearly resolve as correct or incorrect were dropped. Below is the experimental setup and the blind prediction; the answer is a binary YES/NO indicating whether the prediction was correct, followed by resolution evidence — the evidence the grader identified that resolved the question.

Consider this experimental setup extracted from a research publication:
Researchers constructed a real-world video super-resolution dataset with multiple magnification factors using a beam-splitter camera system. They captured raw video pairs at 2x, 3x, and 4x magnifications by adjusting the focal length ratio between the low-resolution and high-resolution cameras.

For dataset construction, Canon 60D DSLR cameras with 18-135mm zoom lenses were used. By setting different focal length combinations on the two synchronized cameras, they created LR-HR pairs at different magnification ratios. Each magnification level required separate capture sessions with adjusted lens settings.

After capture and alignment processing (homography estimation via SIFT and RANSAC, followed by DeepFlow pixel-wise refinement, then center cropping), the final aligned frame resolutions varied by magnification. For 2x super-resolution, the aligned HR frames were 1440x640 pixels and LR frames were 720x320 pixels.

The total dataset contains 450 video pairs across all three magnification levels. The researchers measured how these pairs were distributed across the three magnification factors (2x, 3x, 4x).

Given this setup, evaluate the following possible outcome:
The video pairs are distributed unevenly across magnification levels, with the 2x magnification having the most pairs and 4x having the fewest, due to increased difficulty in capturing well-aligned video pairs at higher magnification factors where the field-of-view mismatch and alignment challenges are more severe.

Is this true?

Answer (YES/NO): NO